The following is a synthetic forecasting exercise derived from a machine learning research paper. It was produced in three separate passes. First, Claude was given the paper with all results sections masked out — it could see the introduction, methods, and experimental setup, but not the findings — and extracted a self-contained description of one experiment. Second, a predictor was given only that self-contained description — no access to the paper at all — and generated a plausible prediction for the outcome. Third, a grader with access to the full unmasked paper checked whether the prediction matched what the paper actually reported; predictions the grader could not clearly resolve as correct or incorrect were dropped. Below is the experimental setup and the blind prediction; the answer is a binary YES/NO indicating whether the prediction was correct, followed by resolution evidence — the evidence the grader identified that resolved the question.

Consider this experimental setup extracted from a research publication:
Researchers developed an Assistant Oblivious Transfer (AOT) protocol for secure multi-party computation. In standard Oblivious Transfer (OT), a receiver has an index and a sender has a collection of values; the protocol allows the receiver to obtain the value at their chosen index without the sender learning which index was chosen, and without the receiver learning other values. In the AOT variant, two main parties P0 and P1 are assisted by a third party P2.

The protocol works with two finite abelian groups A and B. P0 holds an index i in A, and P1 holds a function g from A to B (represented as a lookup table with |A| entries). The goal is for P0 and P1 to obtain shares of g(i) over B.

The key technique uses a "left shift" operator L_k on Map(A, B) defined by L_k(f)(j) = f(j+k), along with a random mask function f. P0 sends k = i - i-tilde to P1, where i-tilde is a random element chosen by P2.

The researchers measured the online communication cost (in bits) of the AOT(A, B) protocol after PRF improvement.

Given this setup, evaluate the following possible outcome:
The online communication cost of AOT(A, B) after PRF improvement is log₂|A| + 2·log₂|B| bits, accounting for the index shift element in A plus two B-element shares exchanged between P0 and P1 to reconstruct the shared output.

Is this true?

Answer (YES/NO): NO